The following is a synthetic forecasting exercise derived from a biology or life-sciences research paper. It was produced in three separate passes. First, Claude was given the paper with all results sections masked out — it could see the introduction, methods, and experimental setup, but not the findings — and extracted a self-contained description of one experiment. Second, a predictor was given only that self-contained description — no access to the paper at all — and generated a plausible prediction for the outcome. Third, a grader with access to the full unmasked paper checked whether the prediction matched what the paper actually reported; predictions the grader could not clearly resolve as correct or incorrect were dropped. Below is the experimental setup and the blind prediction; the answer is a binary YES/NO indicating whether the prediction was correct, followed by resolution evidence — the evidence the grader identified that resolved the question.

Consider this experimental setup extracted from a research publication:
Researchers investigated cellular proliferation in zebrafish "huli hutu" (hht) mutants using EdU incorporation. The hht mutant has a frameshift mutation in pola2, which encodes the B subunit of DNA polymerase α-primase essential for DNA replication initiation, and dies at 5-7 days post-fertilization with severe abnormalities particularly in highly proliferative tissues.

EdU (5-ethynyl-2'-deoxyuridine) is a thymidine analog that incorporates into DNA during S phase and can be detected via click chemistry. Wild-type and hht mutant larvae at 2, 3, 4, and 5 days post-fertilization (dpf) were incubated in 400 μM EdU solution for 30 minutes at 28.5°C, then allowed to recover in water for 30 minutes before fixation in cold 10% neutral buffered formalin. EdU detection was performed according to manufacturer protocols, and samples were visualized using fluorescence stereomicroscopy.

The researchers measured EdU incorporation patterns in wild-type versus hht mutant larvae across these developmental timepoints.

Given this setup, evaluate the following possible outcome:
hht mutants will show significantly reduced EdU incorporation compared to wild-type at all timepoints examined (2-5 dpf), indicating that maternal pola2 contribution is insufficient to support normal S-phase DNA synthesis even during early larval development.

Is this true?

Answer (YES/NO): YES